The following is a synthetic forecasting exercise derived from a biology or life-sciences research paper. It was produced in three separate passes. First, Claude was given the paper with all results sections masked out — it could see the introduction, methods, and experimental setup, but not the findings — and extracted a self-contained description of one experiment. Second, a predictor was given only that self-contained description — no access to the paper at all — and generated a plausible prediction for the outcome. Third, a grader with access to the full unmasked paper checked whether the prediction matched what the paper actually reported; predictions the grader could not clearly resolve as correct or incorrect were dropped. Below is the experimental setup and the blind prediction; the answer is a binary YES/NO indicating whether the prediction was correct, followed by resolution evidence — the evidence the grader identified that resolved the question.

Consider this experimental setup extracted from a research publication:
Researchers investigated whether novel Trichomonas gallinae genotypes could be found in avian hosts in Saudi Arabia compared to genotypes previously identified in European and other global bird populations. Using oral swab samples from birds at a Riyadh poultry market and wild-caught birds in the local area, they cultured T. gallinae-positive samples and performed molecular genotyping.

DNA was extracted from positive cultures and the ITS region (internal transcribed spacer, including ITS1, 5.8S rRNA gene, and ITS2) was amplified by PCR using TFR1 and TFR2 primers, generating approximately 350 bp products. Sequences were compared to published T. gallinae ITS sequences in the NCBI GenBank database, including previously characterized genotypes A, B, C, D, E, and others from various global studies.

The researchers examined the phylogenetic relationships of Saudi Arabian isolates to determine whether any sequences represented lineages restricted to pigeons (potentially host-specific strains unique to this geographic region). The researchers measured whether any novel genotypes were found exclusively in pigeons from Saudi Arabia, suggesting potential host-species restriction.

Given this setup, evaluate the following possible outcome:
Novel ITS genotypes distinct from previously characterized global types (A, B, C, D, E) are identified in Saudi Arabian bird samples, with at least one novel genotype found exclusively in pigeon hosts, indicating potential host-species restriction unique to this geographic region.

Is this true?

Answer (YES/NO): YES